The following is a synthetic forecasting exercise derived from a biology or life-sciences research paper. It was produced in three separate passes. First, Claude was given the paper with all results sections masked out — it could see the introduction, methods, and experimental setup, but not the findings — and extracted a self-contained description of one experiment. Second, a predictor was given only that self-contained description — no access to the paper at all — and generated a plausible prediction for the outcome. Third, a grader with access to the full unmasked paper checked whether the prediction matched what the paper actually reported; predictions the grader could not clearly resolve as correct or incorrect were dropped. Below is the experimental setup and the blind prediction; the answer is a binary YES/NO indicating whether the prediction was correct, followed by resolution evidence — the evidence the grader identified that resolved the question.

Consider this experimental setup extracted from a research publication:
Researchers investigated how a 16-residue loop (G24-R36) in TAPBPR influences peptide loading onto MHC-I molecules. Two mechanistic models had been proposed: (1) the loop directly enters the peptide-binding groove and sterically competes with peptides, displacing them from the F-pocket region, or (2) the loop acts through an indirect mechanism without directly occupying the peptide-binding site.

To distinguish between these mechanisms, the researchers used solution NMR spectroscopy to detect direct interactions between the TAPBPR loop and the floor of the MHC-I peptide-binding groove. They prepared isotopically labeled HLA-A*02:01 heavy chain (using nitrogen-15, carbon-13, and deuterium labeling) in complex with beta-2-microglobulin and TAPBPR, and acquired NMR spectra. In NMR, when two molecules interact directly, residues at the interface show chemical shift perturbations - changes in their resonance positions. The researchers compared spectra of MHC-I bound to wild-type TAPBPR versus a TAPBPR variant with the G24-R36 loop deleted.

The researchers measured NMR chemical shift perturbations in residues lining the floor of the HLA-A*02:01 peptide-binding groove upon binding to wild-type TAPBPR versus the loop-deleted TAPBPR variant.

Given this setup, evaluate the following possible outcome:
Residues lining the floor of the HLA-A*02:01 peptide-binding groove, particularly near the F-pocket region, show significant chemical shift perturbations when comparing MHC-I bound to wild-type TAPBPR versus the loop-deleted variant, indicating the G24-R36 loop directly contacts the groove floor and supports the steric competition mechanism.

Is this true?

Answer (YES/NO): NO